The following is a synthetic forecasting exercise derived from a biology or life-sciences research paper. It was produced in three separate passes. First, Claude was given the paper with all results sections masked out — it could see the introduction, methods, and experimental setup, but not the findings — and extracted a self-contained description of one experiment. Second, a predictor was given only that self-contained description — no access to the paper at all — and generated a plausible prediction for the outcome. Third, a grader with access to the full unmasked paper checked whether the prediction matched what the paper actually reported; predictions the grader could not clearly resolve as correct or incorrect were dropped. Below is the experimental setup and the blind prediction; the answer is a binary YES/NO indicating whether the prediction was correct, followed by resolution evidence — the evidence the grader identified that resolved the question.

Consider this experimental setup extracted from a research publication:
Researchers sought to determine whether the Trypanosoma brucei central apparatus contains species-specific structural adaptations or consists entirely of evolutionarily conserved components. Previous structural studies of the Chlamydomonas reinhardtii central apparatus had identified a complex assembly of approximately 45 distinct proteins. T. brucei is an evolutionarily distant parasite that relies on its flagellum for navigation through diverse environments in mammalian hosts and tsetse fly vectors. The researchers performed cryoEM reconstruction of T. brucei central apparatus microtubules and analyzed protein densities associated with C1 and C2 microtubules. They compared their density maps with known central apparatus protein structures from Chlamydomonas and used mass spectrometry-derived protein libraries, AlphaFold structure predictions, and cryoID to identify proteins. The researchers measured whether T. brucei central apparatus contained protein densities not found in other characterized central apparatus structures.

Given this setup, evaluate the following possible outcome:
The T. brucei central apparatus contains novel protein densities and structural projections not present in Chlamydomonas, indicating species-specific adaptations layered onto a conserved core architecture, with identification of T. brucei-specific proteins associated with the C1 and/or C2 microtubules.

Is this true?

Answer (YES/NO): YES